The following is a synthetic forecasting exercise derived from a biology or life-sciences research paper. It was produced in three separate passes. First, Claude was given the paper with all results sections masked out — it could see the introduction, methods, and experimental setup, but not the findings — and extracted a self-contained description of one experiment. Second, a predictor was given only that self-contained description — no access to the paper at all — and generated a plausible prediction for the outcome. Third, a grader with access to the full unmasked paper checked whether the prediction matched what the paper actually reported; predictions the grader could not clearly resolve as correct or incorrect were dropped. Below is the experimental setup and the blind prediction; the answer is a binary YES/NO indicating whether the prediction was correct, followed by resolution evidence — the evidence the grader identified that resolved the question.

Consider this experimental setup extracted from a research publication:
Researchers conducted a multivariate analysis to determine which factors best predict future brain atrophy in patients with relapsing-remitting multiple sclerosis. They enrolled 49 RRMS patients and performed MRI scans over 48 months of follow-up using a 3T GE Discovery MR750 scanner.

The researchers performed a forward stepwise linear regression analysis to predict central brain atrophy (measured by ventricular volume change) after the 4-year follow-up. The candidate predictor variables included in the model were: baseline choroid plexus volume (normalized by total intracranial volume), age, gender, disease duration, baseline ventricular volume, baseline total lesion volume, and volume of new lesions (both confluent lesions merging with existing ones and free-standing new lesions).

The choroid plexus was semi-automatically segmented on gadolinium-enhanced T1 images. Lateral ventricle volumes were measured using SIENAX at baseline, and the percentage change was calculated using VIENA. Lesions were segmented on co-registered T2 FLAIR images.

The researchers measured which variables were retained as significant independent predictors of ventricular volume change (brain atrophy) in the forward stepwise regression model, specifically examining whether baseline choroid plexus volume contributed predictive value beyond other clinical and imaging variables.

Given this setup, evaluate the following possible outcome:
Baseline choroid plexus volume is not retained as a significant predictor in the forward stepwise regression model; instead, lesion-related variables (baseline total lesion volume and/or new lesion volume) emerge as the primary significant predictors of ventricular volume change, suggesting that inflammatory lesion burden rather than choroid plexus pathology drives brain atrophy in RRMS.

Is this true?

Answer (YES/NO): NO